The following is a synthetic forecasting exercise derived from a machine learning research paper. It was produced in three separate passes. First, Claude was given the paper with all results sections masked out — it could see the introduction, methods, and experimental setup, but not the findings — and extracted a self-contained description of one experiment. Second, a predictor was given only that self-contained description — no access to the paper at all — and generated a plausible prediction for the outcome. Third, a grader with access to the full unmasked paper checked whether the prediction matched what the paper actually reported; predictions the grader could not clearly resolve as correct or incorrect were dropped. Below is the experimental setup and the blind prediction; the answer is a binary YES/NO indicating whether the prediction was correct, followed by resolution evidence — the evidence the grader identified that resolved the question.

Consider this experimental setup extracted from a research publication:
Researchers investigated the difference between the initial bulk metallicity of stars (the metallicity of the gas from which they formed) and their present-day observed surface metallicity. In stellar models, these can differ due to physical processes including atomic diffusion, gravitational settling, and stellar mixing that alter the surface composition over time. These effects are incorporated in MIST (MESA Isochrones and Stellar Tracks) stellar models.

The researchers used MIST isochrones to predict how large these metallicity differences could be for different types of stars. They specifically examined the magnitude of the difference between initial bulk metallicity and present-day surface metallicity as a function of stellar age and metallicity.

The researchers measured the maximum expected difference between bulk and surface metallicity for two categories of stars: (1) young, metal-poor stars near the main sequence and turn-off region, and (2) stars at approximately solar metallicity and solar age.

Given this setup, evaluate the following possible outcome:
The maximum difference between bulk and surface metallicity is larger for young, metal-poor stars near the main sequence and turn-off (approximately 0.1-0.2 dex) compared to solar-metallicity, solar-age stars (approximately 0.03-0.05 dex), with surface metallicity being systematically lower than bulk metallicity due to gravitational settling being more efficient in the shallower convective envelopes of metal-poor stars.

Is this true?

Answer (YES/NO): NO